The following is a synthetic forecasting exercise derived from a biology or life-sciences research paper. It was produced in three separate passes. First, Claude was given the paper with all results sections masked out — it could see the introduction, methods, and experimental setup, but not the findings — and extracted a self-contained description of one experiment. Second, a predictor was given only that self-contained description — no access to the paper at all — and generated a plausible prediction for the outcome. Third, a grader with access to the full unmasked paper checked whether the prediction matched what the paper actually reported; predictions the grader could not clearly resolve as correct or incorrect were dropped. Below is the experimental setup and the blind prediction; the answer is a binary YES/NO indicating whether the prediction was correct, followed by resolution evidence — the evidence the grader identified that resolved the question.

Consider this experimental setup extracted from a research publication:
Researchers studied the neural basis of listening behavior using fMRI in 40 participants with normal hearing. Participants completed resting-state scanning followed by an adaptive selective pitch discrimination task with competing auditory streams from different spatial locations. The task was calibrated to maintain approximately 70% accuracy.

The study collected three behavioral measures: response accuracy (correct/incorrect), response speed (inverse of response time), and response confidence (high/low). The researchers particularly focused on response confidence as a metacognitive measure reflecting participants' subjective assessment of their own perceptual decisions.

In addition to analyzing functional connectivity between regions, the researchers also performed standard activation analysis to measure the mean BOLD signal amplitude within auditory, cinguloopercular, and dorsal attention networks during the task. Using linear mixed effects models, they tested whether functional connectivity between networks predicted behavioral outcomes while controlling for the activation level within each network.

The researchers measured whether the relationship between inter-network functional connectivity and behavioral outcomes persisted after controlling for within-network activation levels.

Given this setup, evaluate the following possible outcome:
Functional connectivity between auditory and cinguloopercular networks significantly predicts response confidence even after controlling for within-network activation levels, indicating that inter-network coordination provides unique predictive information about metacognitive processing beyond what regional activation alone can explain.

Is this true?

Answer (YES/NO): YES